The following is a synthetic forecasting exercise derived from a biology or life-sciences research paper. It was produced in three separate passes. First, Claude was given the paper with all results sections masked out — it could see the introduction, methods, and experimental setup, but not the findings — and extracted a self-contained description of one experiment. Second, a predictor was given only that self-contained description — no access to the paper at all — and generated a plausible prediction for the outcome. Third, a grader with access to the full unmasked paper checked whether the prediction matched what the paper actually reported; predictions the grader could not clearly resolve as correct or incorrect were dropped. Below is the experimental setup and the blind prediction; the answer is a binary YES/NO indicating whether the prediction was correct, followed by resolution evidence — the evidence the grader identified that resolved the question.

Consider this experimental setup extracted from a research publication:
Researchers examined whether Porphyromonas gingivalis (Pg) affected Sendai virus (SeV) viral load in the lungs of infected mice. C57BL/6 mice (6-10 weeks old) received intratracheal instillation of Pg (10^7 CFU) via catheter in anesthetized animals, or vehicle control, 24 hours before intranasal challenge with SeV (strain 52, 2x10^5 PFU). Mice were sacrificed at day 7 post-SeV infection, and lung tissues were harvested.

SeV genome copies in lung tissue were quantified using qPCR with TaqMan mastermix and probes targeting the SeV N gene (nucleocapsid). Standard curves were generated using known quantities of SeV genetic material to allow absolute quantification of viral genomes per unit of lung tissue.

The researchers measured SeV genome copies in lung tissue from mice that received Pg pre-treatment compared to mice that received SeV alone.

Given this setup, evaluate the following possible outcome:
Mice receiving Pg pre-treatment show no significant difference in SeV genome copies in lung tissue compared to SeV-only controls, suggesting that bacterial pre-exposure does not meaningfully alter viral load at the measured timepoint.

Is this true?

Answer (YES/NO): NO